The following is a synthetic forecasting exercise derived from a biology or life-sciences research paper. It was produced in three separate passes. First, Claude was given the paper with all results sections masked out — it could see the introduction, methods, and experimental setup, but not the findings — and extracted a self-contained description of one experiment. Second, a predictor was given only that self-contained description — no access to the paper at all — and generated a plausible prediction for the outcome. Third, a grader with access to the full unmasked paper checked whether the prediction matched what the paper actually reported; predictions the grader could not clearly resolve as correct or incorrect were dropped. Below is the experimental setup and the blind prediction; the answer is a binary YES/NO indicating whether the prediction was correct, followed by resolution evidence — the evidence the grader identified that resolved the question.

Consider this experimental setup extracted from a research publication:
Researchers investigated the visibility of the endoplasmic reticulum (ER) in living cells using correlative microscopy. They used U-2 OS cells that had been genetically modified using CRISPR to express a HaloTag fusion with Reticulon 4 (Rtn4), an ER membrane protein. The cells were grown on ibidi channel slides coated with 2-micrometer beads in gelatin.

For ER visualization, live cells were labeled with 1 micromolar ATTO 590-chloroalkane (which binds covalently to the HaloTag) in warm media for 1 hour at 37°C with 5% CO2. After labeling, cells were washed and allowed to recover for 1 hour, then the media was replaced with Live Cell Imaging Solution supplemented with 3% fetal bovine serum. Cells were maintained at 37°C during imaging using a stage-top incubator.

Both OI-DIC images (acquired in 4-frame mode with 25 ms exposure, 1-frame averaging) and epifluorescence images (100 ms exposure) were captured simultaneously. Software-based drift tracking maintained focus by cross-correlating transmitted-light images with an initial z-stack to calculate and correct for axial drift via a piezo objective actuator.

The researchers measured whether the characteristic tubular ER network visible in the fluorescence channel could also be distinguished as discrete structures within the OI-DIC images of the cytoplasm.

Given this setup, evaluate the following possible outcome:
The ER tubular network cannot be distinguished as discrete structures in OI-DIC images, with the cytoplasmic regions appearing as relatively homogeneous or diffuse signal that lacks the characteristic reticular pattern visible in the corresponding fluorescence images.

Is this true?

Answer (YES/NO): YES